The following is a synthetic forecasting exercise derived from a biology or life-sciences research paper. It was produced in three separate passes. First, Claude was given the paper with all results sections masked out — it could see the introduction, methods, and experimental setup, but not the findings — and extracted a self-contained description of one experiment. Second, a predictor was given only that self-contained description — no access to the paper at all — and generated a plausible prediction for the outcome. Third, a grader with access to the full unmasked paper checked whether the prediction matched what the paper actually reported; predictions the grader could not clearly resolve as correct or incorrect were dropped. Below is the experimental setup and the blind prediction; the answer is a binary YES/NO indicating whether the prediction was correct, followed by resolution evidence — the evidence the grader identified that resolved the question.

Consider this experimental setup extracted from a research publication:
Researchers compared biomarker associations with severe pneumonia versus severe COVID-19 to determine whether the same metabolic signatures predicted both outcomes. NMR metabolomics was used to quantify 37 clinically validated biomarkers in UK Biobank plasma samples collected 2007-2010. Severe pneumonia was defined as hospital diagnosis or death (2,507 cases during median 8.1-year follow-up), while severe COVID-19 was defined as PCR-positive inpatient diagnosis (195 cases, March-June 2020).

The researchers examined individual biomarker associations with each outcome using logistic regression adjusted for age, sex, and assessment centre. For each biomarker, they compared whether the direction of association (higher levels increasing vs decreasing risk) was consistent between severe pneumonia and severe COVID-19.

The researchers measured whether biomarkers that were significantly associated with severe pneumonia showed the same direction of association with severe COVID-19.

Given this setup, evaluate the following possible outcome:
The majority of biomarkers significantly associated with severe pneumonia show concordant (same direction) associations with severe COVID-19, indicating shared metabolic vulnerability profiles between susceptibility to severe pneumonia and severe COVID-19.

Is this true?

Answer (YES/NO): YES